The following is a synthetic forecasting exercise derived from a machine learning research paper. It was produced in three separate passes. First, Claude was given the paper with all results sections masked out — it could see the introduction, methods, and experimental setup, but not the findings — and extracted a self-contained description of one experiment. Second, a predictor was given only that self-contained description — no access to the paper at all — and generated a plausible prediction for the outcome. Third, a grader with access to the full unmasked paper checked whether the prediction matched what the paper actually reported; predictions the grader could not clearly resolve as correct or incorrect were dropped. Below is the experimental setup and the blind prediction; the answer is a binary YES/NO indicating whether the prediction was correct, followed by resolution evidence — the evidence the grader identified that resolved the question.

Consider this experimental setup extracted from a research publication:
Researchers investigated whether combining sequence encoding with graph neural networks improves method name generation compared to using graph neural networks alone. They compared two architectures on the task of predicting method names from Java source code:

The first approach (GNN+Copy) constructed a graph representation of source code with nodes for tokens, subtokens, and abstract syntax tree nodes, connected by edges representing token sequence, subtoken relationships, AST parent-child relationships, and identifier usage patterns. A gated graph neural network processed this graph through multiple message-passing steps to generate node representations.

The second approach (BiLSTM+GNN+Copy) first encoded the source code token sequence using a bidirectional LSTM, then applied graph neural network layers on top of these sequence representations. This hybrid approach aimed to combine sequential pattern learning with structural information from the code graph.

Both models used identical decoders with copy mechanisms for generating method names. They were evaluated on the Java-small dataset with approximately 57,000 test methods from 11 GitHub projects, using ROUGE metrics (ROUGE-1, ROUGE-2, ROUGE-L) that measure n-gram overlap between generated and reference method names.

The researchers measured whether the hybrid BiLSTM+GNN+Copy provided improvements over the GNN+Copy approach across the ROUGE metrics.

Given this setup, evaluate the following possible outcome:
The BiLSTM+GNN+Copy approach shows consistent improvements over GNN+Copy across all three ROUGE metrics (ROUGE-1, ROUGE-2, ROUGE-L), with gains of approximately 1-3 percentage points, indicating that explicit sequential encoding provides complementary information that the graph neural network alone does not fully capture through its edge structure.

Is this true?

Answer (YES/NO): NO